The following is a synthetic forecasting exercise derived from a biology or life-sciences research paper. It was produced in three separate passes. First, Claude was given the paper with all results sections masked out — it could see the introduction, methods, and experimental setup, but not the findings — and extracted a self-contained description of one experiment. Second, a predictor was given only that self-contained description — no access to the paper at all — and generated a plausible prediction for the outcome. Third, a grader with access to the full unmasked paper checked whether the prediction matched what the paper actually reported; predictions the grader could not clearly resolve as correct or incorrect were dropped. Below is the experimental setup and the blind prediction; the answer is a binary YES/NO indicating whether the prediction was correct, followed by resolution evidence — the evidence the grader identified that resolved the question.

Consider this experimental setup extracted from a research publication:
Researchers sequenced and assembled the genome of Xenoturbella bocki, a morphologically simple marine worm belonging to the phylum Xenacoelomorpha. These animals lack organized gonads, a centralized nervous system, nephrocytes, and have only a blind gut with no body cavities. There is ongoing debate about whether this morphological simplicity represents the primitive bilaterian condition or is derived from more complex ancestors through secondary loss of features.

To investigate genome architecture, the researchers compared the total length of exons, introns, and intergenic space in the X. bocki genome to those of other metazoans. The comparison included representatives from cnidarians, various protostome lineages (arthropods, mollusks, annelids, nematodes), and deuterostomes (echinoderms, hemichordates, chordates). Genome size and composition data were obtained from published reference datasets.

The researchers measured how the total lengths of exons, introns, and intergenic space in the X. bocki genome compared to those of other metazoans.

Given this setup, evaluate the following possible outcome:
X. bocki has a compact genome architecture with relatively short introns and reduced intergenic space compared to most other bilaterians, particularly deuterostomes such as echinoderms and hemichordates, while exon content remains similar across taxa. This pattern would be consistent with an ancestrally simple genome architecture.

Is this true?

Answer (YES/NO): NO